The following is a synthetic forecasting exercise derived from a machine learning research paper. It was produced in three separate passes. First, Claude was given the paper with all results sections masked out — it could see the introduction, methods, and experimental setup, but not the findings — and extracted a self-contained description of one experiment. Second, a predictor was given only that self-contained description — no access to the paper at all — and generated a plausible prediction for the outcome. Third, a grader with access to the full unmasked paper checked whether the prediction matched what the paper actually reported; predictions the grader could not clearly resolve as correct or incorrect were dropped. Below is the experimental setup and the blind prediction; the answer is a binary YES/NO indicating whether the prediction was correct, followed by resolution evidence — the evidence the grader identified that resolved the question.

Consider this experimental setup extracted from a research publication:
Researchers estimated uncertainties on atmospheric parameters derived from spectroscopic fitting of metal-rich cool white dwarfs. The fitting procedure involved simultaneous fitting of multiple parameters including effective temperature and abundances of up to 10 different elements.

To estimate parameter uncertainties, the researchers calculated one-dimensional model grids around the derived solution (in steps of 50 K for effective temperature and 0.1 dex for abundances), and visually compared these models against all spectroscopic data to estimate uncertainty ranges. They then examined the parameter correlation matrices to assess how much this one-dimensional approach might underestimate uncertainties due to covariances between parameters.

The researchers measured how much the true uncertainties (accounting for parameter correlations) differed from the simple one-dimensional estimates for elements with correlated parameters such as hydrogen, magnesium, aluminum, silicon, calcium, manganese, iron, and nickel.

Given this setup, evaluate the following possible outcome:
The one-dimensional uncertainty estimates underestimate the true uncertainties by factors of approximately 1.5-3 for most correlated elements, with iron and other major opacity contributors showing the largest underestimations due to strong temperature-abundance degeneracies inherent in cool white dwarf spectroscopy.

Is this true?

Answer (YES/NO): NO